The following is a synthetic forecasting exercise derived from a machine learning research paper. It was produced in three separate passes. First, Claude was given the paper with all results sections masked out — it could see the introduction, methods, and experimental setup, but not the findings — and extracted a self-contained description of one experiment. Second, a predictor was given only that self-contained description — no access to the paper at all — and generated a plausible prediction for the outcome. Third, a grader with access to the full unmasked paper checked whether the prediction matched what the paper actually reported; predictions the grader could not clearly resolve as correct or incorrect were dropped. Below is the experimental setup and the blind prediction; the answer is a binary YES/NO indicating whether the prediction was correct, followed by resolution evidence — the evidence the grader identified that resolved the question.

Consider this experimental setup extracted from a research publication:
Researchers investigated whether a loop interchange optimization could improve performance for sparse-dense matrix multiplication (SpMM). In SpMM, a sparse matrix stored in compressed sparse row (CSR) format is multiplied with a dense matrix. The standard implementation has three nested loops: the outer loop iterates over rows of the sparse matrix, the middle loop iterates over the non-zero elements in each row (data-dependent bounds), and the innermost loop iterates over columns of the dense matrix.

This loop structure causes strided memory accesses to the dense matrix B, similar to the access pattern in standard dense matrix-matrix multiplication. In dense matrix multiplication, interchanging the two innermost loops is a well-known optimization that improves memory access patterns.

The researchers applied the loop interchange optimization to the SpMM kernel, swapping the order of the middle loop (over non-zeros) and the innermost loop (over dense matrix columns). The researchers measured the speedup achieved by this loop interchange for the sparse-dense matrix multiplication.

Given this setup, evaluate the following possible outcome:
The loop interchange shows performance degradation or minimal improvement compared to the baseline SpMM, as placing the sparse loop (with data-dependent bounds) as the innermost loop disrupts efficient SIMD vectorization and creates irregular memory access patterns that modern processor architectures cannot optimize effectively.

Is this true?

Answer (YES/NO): NO